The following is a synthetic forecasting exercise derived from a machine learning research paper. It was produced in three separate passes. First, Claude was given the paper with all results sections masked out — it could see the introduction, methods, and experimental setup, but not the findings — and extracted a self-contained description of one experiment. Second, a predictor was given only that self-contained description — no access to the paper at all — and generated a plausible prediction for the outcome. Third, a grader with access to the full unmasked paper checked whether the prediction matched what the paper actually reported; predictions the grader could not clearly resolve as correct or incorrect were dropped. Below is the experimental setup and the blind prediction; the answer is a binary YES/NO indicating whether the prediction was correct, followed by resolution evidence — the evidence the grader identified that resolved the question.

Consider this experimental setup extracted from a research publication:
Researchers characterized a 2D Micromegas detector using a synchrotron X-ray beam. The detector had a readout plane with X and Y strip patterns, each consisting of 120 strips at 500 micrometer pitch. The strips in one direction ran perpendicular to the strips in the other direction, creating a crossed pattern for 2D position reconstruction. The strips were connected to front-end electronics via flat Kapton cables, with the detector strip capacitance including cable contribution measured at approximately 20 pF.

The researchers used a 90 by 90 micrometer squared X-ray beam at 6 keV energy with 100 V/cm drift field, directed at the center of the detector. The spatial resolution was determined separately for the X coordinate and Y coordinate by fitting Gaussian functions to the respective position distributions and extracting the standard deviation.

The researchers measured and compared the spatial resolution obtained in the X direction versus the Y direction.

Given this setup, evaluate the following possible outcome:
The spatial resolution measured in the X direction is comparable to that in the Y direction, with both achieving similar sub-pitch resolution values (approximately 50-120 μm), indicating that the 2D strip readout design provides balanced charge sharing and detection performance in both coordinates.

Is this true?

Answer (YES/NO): YES